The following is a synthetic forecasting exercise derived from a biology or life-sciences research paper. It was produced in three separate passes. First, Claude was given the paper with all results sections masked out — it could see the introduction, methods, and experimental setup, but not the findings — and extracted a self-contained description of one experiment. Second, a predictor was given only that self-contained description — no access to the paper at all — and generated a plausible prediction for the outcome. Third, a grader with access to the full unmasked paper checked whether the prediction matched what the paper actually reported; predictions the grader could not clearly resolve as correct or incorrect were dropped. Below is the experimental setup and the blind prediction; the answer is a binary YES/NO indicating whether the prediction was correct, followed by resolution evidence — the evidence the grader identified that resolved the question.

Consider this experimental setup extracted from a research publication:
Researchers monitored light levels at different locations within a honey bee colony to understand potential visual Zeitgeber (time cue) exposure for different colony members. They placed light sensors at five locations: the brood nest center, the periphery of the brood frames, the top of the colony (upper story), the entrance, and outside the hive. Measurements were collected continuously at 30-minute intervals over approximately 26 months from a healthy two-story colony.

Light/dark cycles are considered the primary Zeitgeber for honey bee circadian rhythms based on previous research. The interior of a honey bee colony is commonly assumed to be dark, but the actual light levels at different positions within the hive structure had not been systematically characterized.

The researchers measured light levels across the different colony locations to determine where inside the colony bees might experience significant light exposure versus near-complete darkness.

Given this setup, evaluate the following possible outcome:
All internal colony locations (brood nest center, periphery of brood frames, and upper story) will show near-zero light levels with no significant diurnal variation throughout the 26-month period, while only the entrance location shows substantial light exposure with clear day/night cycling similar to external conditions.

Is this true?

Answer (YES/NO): NO